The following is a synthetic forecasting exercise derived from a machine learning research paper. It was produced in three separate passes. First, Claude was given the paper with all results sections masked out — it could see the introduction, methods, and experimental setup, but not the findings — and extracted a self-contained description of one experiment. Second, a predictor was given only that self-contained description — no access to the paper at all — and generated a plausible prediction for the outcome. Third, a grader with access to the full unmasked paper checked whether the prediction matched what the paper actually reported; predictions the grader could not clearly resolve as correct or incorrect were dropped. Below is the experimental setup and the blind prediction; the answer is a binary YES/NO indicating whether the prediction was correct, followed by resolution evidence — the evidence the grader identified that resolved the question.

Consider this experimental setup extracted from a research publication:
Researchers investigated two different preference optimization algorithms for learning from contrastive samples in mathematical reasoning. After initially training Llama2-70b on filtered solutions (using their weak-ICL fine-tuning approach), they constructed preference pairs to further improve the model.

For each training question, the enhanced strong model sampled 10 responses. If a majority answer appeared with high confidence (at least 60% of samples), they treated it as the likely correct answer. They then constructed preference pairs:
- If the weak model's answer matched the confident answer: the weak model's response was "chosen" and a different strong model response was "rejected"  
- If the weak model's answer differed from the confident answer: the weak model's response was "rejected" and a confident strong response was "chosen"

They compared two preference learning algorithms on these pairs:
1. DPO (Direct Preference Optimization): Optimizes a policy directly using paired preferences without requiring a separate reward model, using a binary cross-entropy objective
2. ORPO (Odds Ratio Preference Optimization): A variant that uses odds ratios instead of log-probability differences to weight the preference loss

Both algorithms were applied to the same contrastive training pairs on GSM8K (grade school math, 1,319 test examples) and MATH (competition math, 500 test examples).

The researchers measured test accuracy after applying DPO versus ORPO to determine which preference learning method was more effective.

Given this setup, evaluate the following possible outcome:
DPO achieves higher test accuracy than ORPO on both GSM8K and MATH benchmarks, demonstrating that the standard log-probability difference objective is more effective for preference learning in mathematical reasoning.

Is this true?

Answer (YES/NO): NO